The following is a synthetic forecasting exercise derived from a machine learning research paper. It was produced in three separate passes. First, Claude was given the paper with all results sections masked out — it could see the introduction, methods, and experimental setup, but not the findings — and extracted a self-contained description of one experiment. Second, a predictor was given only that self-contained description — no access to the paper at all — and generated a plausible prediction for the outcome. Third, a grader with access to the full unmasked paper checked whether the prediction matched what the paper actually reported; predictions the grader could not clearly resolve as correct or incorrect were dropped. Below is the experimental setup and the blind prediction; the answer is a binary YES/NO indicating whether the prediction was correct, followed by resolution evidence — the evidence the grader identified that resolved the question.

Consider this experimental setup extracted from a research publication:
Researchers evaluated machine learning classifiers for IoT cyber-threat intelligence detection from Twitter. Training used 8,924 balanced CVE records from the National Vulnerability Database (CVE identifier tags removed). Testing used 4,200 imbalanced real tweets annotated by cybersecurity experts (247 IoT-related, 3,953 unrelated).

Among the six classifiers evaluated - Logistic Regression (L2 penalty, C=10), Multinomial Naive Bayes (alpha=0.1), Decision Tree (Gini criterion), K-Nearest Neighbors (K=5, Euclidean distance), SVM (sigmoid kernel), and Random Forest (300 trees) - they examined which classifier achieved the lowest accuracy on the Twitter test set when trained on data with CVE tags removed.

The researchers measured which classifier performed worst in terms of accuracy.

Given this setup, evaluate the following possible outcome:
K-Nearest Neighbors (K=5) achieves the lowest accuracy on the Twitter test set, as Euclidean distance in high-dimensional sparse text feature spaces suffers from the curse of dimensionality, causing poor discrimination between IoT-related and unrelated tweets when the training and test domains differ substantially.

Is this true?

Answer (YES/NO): NO